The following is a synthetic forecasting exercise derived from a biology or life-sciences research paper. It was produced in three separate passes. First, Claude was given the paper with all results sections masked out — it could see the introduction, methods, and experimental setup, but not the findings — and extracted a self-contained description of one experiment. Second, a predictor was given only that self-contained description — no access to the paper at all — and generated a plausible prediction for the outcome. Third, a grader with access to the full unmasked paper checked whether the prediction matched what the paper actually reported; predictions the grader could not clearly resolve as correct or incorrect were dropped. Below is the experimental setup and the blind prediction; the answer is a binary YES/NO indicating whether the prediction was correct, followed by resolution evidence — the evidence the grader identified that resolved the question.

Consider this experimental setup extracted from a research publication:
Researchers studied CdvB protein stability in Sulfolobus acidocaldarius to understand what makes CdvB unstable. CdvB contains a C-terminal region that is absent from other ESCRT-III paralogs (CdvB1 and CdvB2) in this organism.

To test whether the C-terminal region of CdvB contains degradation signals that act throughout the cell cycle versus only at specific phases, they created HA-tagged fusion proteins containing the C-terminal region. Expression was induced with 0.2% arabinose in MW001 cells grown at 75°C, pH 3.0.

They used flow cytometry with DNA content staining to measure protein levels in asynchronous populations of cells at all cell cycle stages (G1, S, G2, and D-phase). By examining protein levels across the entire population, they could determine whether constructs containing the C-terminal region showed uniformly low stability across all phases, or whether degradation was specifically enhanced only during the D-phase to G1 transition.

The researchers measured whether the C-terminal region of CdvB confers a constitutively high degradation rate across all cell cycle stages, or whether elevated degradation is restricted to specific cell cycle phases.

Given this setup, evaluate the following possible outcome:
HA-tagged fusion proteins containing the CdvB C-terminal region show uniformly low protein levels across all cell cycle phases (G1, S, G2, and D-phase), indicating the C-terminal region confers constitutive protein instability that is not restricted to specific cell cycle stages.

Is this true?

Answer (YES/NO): NO